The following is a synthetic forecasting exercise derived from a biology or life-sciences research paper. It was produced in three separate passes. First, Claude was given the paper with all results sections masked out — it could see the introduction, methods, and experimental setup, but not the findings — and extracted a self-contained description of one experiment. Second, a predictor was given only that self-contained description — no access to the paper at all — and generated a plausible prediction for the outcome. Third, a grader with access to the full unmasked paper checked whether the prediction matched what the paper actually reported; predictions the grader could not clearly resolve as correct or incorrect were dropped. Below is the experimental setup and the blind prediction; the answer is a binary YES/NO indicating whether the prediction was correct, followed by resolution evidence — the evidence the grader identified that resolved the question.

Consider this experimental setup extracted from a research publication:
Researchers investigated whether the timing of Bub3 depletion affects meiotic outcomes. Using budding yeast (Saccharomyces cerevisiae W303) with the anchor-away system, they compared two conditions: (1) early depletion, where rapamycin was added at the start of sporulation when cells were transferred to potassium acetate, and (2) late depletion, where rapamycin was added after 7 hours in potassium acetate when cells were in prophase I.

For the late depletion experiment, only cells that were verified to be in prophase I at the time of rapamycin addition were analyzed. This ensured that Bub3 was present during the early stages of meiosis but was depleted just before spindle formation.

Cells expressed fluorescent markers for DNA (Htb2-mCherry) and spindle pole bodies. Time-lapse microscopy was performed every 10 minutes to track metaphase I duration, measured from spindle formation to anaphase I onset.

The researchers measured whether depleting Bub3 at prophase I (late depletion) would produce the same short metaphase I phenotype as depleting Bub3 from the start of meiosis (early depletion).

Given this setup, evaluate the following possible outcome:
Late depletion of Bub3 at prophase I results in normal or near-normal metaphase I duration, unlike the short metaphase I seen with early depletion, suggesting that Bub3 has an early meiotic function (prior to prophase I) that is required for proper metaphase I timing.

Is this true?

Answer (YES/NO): NO